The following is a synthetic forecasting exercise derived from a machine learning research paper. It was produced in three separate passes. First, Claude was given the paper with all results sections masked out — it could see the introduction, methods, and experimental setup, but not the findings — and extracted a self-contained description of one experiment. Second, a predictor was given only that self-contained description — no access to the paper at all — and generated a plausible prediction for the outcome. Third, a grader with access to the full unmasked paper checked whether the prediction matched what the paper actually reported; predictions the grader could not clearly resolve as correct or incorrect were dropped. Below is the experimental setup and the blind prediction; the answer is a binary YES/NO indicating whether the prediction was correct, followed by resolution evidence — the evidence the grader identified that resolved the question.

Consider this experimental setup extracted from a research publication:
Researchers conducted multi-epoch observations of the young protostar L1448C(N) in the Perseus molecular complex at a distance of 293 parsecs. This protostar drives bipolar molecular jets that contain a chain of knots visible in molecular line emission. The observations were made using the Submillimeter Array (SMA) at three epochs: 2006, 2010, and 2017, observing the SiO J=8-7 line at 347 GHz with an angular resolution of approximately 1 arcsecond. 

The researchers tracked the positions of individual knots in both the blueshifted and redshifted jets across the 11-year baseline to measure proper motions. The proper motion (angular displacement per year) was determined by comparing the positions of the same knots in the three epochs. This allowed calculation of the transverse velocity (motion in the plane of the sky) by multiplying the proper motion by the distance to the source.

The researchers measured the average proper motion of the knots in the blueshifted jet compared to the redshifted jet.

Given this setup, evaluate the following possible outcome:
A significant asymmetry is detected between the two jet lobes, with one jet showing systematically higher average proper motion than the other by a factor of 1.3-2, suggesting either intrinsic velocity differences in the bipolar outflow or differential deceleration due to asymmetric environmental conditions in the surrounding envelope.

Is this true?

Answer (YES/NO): YES